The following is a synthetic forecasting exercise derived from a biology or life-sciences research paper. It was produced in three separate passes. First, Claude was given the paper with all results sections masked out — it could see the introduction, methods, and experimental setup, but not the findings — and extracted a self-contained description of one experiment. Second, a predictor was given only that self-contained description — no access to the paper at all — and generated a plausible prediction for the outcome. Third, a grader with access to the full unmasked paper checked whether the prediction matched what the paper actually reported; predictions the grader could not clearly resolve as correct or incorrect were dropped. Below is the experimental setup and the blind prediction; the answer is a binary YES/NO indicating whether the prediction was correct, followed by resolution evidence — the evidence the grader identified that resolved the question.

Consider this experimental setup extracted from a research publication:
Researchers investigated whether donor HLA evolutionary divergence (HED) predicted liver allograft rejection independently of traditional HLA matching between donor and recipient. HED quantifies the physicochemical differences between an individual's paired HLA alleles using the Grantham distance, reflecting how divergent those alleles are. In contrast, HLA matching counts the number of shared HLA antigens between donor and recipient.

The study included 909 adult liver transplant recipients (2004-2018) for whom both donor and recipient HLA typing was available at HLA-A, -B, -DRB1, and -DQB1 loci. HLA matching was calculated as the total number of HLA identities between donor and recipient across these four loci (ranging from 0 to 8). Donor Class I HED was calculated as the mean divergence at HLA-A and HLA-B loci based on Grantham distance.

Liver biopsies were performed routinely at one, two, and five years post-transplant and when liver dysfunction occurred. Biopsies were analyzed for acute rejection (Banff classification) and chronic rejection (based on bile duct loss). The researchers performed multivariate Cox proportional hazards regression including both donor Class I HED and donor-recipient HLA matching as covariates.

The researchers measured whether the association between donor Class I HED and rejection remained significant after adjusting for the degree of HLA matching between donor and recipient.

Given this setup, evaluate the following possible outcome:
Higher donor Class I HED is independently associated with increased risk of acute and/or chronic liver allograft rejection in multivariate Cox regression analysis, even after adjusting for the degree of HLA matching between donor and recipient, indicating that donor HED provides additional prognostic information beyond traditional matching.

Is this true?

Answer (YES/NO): YES